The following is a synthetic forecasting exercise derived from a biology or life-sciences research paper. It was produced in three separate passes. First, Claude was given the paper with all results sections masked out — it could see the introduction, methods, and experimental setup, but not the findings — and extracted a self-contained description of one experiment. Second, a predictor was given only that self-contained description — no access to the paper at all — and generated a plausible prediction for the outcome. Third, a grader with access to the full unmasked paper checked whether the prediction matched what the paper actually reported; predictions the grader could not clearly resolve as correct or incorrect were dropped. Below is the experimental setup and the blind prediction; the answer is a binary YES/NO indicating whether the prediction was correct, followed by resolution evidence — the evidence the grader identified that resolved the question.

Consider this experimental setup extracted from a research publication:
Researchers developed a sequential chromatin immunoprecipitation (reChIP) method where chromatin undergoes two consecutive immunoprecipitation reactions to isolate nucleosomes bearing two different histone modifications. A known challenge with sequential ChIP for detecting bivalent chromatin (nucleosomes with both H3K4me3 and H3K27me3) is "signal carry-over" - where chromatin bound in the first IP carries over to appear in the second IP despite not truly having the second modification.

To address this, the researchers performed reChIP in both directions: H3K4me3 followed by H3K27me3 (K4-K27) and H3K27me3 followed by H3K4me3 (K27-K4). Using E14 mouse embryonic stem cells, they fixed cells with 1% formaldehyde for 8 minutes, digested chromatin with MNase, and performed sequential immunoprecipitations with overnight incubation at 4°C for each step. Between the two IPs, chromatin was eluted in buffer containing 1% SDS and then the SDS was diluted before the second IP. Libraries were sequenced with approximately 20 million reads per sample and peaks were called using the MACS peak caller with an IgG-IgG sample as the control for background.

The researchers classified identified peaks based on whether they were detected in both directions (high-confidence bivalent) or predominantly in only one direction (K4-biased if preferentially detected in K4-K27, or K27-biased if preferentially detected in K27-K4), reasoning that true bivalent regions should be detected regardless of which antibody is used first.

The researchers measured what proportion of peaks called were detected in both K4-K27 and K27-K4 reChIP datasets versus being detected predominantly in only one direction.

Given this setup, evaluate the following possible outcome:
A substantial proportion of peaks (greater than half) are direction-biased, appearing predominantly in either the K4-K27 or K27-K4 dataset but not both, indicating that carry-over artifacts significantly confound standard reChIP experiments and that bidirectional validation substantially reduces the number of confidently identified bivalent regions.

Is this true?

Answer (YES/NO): NO